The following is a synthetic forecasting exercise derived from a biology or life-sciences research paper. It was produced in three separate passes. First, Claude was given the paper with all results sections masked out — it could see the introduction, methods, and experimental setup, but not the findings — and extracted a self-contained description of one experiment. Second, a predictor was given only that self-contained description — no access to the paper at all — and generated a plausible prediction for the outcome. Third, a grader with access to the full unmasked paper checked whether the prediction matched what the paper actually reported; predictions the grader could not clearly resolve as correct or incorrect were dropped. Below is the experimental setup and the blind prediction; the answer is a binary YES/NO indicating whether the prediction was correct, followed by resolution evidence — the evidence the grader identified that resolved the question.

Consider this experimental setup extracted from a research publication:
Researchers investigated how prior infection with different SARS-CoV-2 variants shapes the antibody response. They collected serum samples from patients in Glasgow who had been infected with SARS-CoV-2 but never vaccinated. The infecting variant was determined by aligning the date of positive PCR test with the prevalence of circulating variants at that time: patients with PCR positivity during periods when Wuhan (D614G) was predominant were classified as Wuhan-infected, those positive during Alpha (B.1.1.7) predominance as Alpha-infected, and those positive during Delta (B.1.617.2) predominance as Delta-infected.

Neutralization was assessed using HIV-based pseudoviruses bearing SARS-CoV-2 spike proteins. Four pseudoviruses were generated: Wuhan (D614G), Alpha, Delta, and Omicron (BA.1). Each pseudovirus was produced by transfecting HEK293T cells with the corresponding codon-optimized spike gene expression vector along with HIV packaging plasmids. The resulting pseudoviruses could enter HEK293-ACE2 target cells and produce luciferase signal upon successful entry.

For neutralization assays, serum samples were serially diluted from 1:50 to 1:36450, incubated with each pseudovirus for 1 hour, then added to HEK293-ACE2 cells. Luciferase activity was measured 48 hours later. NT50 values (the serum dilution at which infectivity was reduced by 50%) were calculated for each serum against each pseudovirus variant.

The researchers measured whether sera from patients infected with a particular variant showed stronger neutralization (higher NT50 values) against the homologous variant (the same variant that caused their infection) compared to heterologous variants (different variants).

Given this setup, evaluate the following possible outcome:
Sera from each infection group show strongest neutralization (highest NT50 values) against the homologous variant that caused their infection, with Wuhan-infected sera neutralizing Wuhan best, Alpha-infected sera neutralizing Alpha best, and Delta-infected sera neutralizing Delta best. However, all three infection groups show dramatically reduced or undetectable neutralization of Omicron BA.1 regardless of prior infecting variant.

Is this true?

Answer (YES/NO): NO